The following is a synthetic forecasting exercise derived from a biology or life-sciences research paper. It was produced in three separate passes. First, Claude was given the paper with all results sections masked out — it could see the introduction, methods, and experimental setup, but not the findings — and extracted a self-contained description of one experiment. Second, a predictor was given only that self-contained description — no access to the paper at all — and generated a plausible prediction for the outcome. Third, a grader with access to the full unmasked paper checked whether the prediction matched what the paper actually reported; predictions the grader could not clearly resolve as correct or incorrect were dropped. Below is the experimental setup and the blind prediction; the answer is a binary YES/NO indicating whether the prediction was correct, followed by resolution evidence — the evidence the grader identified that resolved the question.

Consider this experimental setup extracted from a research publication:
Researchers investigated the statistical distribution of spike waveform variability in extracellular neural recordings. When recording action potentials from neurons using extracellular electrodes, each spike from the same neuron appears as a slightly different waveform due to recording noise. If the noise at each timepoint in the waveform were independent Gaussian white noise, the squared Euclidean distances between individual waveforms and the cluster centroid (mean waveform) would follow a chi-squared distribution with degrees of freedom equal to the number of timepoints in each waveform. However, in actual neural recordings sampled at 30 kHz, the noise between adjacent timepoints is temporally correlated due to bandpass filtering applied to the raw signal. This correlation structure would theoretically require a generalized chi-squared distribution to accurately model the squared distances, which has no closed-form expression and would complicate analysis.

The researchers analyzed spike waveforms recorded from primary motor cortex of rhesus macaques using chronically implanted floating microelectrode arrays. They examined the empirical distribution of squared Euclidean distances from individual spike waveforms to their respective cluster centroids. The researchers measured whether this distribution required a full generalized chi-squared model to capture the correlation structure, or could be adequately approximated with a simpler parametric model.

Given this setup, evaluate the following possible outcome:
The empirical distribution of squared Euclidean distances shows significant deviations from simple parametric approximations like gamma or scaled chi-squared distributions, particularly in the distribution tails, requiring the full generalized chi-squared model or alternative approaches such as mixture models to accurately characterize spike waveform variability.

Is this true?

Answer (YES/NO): NO